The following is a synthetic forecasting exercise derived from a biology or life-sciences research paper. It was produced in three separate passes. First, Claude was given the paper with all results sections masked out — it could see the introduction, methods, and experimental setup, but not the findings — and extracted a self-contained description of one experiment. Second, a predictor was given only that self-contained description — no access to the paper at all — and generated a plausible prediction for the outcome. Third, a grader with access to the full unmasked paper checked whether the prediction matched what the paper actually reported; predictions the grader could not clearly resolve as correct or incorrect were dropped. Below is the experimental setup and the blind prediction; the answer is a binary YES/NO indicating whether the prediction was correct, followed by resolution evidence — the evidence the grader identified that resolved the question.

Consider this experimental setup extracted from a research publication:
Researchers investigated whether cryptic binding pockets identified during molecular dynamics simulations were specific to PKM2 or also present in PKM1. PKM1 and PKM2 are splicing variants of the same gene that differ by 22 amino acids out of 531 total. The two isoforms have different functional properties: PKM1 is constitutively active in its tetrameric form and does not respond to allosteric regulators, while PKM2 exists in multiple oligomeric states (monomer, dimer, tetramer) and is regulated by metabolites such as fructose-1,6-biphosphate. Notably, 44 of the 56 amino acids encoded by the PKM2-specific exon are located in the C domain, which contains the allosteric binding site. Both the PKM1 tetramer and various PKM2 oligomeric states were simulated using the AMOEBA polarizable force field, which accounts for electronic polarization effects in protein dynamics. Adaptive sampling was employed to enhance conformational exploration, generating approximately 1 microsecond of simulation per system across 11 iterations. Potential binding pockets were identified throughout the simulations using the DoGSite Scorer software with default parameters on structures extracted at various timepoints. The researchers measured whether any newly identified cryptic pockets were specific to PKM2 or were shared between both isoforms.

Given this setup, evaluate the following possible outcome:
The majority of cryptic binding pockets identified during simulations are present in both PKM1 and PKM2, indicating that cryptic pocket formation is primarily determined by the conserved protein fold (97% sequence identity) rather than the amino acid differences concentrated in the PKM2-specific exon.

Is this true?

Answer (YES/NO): YES